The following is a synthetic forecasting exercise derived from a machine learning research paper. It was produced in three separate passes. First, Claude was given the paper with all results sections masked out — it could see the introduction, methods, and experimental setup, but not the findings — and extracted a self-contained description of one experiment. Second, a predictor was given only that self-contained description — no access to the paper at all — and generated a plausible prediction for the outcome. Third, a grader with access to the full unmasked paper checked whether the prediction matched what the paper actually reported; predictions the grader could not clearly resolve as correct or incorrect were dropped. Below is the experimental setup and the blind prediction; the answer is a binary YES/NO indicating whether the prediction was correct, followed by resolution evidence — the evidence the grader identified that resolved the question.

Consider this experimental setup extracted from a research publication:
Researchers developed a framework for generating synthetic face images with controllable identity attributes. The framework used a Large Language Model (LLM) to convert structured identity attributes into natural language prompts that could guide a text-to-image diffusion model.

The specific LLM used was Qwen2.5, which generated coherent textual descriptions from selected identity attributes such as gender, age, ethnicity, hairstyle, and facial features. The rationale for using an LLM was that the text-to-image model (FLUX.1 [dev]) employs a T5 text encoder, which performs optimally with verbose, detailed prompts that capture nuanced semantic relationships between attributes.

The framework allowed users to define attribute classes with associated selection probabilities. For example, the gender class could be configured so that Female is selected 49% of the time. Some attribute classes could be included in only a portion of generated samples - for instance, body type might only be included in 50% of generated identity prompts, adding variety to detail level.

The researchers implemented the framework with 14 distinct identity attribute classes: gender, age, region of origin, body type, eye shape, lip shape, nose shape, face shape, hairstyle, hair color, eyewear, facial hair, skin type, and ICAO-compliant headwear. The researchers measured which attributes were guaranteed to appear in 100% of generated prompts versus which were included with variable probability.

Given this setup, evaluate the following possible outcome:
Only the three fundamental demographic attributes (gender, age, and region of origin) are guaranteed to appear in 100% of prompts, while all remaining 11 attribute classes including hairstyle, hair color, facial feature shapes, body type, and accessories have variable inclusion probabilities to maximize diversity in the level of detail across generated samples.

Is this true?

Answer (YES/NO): YES